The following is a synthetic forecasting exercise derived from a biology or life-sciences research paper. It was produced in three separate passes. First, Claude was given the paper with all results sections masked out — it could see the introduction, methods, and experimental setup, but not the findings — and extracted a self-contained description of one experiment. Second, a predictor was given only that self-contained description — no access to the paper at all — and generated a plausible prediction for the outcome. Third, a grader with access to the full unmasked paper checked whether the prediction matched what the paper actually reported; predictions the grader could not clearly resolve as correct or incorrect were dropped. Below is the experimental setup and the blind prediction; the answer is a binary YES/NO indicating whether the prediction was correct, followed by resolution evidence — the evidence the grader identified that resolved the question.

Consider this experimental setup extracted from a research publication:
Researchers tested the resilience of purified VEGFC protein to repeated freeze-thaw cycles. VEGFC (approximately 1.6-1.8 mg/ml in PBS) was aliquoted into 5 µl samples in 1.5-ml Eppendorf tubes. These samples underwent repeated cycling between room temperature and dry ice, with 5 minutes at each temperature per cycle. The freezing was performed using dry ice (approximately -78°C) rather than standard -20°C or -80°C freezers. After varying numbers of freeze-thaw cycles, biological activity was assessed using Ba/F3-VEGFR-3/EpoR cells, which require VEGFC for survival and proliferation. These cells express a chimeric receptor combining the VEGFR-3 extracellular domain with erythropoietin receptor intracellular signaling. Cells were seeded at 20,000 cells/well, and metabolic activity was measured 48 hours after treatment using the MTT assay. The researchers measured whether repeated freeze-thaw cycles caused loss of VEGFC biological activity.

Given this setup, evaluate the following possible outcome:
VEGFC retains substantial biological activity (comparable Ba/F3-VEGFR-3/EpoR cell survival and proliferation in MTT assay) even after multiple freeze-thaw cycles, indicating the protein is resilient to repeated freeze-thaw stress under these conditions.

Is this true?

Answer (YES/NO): NO